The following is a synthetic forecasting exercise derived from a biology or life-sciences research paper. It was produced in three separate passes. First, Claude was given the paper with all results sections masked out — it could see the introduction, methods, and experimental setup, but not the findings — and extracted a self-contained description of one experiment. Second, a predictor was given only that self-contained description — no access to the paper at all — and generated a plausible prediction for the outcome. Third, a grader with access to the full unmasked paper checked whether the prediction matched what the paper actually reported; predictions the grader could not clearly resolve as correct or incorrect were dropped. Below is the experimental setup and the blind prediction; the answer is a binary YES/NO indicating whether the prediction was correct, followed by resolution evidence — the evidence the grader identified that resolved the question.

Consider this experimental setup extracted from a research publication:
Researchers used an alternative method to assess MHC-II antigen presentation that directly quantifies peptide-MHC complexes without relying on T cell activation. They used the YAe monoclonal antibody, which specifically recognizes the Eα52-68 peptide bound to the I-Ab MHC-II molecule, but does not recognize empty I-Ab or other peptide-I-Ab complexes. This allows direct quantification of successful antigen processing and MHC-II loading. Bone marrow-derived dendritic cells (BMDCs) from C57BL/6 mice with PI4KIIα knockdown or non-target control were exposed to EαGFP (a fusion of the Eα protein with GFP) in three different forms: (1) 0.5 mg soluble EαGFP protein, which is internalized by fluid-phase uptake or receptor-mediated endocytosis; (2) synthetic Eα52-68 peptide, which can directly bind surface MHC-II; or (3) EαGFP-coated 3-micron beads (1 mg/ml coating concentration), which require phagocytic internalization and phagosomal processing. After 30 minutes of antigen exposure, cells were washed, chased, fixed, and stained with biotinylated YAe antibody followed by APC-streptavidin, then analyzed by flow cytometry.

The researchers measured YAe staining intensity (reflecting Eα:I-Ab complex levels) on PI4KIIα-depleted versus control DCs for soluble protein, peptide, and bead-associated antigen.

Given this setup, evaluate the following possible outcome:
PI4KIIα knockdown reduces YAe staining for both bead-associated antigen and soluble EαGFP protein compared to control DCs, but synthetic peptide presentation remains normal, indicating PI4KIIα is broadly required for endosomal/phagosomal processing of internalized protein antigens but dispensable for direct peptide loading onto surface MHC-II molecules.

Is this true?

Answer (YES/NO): NO